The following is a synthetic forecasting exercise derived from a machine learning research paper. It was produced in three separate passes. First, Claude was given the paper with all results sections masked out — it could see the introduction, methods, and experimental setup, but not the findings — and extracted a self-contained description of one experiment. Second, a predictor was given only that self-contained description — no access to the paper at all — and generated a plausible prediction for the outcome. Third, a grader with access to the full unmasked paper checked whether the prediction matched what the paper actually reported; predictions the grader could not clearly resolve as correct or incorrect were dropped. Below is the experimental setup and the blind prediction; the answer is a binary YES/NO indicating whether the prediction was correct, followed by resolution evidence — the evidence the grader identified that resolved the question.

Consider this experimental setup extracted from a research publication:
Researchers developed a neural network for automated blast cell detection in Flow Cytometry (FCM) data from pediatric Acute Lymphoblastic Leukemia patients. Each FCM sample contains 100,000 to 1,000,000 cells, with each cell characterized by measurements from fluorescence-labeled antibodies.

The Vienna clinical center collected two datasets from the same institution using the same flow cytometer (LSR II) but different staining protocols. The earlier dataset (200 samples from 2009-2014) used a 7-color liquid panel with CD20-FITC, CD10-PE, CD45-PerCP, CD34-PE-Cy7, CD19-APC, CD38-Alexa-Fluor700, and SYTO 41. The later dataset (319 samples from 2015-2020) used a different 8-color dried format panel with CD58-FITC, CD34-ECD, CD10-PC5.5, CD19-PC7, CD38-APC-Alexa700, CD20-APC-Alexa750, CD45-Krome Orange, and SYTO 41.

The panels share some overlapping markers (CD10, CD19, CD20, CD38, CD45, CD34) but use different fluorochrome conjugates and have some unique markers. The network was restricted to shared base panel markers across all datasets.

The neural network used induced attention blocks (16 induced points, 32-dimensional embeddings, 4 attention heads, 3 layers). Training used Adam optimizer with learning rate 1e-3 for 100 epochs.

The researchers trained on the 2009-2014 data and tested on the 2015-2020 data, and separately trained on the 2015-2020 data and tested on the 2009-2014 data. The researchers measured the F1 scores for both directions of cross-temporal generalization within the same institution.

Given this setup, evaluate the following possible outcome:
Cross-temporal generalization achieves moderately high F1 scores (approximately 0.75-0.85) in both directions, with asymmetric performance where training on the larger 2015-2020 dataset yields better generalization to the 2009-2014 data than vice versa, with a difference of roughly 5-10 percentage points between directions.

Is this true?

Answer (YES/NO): NO